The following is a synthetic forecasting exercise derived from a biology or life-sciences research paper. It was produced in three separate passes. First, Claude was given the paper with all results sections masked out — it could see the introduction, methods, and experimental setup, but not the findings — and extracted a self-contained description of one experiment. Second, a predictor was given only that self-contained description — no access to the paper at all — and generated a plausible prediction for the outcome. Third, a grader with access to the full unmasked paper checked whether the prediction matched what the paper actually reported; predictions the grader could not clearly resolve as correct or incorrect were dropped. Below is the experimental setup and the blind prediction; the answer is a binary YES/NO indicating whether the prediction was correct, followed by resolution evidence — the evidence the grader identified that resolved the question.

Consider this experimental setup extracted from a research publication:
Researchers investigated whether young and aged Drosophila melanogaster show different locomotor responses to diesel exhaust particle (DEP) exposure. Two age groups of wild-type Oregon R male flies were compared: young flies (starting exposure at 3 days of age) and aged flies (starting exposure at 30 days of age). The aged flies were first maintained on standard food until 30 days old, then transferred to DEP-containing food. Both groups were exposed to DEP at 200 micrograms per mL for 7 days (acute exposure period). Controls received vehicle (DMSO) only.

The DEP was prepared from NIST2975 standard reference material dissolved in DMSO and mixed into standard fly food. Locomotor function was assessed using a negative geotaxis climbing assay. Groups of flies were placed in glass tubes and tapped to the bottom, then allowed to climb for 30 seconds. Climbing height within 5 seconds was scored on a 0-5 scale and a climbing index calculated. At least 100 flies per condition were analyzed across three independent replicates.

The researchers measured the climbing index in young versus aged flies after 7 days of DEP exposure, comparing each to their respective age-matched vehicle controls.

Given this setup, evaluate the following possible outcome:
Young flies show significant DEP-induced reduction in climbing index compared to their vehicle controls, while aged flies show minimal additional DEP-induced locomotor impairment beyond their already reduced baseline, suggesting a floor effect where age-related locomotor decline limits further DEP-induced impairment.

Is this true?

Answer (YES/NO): NO